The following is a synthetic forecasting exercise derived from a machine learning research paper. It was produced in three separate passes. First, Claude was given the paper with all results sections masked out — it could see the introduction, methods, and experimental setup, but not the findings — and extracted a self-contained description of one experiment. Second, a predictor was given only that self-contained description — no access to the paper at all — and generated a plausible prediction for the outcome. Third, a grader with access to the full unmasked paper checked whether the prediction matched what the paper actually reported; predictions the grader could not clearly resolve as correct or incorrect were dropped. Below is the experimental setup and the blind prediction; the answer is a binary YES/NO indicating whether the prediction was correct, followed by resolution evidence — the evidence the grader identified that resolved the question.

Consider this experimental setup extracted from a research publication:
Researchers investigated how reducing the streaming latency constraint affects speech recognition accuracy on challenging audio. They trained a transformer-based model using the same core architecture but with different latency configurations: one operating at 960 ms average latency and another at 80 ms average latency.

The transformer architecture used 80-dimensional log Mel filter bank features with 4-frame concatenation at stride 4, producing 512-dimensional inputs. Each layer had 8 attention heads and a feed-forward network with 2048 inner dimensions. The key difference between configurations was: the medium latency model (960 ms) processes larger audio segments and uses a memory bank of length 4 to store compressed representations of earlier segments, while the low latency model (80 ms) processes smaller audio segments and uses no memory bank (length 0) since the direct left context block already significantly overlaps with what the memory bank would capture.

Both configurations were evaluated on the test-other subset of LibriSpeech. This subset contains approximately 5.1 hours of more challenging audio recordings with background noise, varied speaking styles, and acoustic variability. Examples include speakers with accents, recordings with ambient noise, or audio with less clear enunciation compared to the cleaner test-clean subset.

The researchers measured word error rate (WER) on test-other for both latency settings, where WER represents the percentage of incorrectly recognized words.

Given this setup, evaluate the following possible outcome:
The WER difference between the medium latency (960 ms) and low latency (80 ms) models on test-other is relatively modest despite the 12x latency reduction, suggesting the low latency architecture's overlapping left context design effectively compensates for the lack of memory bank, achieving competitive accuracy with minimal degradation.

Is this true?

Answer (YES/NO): NO